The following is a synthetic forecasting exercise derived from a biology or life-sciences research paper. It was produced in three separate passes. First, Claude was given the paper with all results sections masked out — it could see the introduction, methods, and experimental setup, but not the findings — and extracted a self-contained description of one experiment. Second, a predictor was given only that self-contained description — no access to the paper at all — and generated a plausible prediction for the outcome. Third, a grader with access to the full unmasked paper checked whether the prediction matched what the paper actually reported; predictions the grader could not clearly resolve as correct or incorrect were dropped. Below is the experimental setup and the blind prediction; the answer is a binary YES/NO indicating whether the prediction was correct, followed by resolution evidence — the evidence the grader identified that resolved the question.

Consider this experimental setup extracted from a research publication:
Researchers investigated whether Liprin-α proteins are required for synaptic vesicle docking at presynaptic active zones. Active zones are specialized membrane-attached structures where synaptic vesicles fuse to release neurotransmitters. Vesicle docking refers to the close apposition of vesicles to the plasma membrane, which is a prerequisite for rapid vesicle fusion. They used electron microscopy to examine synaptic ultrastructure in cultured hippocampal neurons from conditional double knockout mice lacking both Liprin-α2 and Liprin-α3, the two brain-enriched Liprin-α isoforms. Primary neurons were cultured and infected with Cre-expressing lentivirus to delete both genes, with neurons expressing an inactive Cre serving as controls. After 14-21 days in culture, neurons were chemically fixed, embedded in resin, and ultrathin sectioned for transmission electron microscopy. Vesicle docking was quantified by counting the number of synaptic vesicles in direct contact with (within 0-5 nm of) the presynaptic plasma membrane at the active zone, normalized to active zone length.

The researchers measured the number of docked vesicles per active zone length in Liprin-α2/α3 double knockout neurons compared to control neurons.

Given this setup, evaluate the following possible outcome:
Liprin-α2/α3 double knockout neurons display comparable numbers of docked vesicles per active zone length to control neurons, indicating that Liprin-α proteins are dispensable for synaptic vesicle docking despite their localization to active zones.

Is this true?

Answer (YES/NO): NO